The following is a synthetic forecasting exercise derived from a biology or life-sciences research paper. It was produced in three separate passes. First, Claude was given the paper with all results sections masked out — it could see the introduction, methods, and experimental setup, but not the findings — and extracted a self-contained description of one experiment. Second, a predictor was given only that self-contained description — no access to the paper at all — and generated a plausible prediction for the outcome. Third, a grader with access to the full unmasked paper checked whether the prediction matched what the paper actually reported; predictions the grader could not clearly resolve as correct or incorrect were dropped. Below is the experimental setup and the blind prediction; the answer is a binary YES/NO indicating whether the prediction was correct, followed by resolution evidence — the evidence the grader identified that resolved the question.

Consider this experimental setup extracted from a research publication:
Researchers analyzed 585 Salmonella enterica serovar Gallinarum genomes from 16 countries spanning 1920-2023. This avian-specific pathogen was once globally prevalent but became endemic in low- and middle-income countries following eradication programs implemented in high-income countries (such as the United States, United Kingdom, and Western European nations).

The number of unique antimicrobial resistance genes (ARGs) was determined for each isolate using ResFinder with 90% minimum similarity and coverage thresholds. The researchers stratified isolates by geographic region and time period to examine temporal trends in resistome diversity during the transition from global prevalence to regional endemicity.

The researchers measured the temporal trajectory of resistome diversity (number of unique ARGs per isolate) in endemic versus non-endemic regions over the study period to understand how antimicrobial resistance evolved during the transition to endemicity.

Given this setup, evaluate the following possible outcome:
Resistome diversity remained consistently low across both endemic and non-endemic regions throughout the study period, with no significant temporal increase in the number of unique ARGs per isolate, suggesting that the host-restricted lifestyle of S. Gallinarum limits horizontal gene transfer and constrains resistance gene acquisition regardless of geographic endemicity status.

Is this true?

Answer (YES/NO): NO